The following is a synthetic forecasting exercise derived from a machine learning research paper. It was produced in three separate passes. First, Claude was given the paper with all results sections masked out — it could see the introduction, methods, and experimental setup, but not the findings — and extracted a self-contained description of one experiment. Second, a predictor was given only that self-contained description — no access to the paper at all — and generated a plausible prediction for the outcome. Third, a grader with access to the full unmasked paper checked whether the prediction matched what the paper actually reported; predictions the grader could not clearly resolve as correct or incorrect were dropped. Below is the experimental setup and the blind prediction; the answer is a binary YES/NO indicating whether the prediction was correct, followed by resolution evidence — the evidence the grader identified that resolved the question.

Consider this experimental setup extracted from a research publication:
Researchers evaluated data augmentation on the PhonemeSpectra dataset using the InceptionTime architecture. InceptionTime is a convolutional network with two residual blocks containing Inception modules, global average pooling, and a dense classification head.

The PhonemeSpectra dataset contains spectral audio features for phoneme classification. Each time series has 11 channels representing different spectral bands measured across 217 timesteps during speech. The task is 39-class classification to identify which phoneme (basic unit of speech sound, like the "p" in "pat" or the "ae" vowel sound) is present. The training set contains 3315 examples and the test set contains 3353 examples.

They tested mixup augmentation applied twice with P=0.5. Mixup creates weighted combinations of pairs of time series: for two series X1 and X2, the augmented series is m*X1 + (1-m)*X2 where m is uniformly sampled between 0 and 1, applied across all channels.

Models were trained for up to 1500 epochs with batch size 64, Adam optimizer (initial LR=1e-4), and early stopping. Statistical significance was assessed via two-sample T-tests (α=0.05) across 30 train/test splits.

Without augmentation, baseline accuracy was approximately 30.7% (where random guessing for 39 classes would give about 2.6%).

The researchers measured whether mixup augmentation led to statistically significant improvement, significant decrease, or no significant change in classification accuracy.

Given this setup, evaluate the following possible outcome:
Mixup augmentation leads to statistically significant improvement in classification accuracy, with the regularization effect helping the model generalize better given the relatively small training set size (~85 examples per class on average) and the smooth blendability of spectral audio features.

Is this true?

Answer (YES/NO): NO